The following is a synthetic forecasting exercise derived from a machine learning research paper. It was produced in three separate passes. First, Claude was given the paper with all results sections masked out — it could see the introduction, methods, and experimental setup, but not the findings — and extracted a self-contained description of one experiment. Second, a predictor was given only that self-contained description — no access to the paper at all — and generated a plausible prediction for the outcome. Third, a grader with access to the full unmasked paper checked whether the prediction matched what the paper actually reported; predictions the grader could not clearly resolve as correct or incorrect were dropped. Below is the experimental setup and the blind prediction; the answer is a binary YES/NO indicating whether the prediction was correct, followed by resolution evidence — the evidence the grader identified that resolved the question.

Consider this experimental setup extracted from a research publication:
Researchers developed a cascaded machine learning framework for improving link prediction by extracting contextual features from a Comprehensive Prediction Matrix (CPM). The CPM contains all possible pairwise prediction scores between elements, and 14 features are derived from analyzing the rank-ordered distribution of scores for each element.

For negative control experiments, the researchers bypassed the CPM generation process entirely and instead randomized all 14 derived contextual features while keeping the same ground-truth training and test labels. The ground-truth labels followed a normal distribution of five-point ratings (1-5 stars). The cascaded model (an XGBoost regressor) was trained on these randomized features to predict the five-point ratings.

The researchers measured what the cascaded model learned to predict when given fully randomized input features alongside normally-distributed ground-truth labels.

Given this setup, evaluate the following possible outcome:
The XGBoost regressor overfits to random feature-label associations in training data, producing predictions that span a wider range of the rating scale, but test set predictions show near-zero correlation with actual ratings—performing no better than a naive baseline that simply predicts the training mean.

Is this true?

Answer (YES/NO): NO